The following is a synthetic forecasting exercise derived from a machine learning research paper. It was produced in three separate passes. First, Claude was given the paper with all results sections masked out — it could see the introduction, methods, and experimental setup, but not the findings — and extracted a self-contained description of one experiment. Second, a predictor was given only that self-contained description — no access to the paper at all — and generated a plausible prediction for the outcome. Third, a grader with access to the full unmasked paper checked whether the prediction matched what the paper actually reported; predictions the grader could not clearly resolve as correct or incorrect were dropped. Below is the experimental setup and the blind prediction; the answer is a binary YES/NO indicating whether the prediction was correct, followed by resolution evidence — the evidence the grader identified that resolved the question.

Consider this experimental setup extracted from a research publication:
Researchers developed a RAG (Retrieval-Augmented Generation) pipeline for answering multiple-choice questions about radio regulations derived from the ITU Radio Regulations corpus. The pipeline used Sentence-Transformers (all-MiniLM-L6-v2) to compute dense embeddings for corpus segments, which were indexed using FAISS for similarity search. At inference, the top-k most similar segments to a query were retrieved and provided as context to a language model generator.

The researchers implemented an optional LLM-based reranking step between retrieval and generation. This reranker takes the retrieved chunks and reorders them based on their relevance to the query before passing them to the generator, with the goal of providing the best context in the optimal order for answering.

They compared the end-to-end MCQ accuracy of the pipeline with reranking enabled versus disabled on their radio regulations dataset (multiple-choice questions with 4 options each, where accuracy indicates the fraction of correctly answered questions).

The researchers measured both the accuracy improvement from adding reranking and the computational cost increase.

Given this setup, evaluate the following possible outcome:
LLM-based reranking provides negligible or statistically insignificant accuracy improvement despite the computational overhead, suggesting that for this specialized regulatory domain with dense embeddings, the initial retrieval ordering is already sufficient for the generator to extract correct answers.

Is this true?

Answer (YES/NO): NO